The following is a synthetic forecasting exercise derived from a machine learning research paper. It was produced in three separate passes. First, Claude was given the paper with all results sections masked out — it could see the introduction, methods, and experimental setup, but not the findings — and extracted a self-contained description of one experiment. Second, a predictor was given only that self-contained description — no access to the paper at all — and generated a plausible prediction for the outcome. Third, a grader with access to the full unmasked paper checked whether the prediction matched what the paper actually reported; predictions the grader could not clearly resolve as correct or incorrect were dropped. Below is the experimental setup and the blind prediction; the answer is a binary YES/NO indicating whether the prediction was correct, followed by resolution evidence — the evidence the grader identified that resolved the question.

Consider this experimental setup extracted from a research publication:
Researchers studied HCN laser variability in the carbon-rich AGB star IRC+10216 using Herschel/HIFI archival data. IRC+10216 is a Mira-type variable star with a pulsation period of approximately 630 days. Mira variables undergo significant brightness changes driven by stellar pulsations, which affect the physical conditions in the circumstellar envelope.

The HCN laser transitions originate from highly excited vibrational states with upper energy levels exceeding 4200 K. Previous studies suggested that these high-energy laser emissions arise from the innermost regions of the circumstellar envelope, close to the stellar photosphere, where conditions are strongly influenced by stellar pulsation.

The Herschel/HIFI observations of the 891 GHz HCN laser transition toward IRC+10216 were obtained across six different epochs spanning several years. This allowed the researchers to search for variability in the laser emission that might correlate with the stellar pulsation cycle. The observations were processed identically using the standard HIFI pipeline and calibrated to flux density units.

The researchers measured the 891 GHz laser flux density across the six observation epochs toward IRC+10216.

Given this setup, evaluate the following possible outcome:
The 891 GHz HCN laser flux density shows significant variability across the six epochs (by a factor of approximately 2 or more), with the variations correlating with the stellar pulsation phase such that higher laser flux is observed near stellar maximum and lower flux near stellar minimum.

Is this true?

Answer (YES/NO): NO